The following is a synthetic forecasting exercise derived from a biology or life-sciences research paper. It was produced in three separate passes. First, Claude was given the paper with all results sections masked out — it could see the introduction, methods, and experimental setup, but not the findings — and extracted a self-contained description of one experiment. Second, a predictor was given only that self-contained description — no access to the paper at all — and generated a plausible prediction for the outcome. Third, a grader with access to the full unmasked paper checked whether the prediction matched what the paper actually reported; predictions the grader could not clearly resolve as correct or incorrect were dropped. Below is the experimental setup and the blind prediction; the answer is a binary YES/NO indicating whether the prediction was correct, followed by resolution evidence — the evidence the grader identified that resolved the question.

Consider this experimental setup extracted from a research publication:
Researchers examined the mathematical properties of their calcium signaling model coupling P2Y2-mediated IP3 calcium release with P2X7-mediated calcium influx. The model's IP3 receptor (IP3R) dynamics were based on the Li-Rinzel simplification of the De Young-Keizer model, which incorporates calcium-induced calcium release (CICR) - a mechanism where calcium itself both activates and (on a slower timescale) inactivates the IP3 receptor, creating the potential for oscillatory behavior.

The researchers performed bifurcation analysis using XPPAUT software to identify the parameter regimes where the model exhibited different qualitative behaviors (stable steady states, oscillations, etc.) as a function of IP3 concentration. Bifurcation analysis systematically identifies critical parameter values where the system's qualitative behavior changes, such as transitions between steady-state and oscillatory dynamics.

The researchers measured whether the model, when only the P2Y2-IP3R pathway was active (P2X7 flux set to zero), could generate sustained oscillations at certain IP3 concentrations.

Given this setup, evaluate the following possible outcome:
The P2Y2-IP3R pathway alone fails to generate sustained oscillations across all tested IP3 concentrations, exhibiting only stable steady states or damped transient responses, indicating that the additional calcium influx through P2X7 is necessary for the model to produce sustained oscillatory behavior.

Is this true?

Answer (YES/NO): NO